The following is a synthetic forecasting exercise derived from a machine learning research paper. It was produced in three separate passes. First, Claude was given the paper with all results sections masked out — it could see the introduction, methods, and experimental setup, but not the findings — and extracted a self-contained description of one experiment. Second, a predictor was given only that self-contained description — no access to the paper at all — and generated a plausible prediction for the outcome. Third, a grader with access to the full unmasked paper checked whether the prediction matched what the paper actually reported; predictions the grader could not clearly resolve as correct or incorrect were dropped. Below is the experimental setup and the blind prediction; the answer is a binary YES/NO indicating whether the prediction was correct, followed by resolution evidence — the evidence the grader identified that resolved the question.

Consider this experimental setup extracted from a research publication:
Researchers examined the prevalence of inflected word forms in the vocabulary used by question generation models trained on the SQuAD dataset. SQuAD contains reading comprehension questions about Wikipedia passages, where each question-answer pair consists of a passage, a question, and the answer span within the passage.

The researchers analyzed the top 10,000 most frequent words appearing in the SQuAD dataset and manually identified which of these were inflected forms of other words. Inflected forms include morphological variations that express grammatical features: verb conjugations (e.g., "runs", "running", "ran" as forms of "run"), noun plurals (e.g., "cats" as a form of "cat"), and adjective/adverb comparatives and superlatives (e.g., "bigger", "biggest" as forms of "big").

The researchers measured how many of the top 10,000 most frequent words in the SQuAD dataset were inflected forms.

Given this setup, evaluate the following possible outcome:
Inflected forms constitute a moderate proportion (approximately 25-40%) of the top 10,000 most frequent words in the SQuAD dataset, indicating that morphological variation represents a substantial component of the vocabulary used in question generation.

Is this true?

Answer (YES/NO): YES